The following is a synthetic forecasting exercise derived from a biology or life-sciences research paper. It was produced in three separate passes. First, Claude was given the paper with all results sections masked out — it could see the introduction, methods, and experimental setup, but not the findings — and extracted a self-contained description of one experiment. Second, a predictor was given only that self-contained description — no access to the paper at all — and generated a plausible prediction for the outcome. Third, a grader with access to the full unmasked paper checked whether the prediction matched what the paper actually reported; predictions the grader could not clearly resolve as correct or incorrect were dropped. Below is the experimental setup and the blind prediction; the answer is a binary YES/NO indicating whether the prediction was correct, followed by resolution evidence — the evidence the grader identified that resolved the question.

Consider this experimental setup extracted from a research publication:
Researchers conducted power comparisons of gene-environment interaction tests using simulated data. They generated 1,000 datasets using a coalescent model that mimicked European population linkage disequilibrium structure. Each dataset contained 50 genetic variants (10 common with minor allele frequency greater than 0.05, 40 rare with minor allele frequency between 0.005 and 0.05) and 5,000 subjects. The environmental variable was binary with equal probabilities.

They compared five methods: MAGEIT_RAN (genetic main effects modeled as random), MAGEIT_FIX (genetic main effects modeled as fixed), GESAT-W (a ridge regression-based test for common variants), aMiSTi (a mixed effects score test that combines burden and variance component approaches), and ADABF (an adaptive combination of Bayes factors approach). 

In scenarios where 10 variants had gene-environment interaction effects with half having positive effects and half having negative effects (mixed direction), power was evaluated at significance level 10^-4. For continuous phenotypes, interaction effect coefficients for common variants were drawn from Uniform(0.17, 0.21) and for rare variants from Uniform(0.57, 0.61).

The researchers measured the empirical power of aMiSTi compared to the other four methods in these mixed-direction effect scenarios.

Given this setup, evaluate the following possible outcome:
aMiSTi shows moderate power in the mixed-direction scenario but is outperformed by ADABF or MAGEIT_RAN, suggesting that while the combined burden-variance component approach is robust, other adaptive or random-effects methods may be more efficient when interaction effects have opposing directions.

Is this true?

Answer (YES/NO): NO